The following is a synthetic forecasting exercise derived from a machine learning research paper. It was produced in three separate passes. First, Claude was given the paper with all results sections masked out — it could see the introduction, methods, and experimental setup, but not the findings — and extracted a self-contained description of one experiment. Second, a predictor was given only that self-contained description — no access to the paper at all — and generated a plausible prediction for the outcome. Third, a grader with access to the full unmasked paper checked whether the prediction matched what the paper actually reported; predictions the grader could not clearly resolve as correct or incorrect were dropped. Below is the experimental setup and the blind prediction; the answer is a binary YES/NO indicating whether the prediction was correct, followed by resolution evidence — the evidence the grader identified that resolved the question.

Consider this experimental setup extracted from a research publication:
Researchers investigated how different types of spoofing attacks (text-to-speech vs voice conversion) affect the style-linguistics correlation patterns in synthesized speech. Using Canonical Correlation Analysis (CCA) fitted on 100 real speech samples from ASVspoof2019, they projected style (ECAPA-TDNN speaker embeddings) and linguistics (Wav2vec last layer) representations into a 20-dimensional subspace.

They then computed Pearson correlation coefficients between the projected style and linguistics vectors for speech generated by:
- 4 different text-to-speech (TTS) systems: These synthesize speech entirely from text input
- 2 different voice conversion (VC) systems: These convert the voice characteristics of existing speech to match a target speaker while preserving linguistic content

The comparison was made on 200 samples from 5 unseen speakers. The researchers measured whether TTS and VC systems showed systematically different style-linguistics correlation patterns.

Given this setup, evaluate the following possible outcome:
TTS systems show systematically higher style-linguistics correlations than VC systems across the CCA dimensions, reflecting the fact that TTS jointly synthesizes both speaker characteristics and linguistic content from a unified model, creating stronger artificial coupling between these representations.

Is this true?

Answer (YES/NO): NO